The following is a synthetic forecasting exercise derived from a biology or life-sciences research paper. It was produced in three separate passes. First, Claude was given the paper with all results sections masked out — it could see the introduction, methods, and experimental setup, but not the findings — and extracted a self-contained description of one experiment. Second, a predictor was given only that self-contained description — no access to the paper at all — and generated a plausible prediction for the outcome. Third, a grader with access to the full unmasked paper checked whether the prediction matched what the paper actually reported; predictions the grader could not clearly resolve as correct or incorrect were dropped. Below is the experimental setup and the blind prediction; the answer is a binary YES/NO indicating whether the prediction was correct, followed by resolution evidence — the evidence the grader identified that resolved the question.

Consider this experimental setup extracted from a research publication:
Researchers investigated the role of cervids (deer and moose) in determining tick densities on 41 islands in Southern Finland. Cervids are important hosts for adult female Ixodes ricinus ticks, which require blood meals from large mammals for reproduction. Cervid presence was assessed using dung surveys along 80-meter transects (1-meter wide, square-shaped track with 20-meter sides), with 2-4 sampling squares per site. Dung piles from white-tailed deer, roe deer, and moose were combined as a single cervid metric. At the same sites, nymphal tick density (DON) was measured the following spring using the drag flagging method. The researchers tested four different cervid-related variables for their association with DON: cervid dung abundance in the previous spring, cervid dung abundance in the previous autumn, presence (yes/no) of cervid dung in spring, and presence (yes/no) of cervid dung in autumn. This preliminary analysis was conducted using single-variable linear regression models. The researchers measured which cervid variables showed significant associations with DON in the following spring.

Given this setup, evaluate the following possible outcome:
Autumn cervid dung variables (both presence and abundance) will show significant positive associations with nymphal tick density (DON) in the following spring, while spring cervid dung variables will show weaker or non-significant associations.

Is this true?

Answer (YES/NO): NO